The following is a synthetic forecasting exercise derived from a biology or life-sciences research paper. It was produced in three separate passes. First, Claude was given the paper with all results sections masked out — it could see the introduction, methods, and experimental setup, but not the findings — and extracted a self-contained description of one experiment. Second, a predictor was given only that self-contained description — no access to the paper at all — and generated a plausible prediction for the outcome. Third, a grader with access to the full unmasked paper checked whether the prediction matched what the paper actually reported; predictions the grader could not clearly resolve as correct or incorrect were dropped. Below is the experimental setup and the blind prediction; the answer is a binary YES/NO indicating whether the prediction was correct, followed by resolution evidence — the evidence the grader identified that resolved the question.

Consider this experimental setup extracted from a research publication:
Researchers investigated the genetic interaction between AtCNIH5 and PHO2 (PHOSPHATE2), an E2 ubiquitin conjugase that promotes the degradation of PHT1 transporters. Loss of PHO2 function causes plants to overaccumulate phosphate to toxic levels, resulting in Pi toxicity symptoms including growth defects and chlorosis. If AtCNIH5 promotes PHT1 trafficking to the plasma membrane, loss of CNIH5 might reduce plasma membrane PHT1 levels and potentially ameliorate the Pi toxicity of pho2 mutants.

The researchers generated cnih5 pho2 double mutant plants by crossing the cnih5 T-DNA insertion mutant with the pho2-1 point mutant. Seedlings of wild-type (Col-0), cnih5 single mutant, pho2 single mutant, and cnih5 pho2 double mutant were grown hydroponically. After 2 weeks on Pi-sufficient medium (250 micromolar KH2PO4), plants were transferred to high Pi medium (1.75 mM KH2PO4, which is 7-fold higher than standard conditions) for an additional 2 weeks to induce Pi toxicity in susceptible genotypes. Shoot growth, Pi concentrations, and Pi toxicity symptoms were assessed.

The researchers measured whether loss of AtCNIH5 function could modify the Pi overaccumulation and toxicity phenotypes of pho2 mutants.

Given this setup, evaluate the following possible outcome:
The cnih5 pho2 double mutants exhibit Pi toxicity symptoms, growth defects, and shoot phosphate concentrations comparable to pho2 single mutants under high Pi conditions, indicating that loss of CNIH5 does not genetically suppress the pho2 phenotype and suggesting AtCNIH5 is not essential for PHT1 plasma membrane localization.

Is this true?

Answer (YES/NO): NO